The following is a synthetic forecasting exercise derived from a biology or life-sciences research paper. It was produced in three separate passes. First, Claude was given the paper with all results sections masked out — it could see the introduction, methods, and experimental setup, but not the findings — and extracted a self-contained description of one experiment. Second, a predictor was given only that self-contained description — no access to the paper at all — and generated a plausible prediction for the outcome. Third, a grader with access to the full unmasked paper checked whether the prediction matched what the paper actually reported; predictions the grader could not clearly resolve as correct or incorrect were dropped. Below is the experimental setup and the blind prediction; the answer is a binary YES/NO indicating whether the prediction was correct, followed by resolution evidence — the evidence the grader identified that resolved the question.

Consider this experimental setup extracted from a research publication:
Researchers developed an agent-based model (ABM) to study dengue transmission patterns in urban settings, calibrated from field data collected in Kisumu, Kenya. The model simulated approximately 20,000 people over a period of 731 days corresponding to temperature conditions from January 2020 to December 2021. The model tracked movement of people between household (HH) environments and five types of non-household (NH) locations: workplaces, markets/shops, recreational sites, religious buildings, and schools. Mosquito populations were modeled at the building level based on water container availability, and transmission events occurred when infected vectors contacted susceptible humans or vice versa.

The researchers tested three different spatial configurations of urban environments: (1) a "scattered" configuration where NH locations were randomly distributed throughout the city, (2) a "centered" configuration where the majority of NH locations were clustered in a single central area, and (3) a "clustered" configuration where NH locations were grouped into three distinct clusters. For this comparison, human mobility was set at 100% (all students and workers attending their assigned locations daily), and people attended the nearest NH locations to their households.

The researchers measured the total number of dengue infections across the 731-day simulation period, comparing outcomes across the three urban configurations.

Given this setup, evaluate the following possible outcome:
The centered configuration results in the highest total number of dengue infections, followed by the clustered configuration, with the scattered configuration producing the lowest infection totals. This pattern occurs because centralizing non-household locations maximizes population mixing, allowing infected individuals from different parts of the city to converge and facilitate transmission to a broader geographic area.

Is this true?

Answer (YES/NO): NO